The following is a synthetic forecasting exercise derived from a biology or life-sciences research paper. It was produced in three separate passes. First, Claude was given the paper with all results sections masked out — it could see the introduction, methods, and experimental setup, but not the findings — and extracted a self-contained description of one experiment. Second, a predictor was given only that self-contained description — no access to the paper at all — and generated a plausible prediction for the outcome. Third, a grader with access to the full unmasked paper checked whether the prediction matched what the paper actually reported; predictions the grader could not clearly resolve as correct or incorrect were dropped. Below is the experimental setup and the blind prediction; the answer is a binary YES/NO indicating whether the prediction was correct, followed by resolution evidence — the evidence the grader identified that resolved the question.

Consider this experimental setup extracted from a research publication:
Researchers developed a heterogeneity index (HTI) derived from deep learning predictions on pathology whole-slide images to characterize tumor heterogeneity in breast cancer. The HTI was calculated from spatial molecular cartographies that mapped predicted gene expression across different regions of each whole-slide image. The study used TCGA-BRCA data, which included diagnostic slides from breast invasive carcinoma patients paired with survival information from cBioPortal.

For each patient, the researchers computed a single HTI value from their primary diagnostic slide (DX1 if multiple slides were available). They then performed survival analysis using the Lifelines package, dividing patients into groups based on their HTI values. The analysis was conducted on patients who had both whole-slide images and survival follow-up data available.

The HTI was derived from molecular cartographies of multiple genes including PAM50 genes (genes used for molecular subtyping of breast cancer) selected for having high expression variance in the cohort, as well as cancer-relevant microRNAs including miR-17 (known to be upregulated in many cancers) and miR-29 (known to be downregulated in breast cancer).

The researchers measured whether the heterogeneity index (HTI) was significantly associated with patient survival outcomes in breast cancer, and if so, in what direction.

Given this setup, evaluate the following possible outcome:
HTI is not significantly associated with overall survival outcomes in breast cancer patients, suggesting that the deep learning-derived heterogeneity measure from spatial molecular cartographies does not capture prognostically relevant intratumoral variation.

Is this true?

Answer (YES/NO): NO